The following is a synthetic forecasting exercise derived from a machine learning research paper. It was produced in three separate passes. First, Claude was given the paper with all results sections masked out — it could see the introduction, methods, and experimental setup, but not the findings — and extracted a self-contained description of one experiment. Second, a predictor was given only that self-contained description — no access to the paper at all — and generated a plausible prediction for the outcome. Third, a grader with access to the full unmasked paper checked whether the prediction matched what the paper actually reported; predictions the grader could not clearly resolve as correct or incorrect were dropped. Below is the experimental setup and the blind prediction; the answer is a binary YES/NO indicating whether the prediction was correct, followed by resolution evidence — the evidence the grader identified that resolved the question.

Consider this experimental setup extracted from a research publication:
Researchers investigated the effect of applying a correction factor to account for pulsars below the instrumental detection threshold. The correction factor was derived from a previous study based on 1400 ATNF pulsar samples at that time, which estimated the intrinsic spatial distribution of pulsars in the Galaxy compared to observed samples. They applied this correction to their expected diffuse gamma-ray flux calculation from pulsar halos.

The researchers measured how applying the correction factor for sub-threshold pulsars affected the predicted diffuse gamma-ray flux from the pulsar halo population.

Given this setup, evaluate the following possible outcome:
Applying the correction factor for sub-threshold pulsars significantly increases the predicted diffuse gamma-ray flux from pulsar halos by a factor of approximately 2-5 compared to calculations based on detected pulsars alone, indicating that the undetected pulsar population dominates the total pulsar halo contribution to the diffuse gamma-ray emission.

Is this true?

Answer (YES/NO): NO